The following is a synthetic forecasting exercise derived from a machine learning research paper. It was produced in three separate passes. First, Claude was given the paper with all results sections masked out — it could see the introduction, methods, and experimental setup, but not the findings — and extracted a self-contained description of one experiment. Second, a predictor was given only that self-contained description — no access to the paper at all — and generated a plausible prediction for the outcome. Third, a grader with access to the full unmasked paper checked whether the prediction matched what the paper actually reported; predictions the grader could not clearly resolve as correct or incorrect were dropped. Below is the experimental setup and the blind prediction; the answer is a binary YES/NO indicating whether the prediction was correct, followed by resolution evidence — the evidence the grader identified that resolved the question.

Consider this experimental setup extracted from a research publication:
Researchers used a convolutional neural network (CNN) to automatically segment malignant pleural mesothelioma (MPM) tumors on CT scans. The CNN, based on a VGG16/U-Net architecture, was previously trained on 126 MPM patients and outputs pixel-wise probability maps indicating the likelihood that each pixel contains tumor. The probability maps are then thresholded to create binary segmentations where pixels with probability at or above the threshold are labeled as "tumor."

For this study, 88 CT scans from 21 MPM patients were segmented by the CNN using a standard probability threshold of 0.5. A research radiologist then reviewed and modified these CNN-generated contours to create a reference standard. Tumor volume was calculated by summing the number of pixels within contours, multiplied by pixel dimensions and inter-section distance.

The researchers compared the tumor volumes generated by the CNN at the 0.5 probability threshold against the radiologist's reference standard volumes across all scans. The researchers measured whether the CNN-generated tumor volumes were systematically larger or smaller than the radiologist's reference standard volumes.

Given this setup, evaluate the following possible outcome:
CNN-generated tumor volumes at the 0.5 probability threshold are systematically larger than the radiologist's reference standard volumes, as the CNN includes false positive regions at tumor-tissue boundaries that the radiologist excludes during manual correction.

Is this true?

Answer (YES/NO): NO